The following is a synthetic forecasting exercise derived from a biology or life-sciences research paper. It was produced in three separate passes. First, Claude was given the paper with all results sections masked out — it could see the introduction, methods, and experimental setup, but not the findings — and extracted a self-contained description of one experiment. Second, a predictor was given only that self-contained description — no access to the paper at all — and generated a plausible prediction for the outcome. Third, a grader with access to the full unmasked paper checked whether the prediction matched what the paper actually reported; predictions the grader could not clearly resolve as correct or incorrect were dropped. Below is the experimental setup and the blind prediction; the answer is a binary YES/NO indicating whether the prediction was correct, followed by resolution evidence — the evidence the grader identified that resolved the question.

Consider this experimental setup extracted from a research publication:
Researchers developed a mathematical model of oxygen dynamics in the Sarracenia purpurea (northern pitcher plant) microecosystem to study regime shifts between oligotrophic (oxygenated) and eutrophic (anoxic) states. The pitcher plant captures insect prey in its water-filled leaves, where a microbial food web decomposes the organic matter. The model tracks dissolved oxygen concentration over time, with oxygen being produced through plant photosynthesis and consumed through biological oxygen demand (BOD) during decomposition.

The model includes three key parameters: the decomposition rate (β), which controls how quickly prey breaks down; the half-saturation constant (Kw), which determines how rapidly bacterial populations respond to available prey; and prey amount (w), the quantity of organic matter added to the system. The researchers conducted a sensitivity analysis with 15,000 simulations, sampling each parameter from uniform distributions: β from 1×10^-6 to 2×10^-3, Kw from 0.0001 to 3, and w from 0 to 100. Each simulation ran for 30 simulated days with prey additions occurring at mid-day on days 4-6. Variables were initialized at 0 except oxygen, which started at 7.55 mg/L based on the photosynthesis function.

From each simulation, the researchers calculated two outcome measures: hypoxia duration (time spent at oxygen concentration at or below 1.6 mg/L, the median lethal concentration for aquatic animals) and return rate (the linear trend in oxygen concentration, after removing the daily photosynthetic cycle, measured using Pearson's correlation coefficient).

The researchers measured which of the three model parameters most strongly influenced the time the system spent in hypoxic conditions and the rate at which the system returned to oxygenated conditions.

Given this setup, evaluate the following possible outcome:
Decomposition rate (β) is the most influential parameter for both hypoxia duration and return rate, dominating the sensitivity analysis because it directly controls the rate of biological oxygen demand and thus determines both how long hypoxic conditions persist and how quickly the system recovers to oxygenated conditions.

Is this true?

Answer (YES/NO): YES